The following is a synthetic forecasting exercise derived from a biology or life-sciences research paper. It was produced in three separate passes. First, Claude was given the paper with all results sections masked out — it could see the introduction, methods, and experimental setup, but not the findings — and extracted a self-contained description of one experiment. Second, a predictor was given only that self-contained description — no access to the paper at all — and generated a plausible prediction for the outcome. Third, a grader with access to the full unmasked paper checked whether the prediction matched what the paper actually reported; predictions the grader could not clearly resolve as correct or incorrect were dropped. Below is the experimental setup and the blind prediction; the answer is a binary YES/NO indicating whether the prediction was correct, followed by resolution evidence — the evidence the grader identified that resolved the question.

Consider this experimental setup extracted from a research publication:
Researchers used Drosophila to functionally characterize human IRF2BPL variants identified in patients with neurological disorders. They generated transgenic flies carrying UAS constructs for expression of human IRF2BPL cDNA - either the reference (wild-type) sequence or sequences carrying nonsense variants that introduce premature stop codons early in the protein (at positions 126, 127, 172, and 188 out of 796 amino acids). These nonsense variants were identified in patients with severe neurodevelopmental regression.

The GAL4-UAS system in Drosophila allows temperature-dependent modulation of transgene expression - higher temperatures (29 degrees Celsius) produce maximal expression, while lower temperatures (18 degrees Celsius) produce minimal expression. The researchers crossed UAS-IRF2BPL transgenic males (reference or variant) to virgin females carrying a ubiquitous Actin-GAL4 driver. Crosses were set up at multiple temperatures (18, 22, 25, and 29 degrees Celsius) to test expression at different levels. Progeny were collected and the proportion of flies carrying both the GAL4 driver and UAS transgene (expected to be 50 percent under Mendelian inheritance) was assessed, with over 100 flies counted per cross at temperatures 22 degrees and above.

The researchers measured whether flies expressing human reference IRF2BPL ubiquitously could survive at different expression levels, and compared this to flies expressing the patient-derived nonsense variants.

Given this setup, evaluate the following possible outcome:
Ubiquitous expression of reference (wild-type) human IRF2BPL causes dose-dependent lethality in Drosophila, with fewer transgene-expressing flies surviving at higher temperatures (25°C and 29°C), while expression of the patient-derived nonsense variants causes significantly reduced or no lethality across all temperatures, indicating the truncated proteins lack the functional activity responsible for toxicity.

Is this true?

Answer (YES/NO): NO